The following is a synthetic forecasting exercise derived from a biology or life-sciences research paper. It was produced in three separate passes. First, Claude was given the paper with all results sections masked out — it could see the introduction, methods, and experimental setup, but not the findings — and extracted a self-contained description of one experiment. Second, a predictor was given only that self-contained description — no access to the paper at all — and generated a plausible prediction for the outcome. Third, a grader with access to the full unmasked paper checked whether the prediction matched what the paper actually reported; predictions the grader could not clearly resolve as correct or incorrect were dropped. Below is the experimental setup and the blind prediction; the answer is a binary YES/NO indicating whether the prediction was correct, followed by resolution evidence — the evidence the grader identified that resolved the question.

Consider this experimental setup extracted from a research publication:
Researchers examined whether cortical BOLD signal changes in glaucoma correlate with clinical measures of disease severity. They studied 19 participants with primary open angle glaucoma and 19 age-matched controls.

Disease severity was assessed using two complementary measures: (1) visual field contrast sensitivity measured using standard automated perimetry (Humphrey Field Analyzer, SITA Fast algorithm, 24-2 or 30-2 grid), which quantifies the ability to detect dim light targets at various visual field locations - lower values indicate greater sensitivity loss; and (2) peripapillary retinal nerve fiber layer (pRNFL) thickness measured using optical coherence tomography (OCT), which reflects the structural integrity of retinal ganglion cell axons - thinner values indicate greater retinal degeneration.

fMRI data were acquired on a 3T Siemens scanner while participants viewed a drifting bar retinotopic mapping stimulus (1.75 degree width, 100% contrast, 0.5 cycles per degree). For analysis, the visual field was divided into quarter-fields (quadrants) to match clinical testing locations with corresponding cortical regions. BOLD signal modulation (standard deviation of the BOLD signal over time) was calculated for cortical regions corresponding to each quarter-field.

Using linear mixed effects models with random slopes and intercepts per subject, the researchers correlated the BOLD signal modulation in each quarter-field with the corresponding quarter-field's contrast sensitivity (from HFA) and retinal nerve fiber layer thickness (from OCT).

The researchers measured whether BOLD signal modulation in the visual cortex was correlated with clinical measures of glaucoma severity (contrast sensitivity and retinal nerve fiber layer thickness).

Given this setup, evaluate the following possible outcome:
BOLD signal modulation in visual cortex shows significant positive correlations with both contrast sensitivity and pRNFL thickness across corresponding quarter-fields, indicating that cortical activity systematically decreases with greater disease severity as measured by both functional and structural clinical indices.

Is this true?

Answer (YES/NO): YES